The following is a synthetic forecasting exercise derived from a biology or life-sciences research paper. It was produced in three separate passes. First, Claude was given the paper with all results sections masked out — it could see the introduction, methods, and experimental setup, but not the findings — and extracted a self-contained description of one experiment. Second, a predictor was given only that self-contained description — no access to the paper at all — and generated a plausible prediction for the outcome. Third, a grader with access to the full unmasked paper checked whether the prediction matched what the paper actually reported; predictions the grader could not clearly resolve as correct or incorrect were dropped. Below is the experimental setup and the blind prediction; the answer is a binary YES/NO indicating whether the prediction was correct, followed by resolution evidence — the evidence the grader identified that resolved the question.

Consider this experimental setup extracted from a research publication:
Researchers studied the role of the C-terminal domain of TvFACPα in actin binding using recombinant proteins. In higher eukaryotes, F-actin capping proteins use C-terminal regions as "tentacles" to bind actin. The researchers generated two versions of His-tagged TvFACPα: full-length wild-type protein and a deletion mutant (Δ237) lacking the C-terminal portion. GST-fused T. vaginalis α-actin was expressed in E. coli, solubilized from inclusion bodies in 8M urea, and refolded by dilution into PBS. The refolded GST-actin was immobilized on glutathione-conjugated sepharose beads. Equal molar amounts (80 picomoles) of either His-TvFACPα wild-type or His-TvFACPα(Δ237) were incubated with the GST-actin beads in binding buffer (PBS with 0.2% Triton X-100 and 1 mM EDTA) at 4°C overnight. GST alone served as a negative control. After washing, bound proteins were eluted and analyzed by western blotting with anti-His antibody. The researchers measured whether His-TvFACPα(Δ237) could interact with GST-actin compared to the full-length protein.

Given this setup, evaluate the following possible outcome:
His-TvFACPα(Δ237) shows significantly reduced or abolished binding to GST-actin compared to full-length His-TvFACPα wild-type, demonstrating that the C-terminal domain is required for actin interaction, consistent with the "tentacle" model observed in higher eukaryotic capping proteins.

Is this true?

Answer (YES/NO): YES